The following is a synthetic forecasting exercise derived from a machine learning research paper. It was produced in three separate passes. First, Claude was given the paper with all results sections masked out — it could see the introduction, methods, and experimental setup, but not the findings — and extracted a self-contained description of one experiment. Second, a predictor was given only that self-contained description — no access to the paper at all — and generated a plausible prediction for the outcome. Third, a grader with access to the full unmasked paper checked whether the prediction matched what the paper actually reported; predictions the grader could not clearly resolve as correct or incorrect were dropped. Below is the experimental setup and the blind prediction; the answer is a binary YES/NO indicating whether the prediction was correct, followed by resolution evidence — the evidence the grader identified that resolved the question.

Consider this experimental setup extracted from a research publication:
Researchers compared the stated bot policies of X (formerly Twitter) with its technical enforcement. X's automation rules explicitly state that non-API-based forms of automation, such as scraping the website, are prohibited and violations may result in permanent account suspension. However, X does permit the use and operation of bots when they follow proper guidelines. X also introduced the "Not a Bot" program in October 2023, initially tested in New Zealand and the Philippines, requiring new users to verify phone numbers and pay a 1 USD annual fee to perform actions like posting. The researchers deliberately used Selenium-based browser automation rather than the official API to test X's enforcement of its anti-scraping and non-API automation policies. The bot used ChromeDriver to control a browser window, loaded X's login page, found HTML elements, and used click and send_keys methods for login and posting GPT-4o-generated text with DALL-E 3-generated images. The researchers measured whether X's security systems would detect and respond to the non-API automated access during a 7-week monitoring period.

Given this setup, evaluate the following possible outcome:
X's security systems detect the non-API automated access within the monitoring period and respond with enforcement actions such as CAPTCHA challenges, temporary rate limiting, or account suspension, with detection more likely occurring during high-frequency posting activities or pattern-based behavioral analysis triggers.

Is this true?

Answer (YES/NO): NO